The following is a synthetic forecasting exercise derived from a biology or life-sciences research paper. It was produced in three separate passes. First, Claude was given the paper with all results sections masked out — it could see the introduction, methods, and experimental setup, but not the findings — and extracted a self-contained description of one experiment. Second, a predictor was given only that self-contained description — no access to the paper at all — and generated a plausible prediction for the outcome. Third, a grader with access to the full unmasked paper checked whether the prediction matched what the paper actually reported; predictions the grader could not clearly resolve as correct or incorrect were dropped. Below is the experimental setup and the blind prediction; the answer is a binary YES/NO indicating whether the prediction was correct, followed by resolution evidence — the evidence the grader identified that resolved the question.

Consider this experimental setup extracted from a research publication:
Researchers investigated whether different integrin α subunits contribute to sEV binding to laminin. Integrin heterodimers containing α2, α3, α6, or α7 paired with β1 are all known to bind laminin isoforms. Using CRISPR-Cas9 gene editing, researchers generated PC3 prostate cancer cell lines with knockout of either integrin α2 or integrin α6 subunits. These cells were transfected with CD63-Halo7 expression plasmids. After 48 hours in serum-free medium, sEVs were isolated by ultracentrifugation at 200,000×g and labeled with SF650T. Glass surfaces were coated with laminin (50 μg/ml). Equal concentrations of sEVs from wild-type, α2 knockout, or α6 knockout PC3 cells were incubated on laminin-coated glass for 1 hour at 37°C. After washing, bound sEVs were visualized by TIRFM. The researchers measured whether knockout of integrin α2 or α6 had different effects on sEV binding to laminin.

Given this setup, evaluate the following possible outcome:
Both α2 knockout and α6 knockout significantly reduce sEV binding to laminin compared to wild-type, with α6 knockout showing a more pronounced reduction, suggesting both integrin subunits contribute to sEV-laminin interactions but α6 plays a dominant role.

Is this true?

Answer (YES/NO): NO